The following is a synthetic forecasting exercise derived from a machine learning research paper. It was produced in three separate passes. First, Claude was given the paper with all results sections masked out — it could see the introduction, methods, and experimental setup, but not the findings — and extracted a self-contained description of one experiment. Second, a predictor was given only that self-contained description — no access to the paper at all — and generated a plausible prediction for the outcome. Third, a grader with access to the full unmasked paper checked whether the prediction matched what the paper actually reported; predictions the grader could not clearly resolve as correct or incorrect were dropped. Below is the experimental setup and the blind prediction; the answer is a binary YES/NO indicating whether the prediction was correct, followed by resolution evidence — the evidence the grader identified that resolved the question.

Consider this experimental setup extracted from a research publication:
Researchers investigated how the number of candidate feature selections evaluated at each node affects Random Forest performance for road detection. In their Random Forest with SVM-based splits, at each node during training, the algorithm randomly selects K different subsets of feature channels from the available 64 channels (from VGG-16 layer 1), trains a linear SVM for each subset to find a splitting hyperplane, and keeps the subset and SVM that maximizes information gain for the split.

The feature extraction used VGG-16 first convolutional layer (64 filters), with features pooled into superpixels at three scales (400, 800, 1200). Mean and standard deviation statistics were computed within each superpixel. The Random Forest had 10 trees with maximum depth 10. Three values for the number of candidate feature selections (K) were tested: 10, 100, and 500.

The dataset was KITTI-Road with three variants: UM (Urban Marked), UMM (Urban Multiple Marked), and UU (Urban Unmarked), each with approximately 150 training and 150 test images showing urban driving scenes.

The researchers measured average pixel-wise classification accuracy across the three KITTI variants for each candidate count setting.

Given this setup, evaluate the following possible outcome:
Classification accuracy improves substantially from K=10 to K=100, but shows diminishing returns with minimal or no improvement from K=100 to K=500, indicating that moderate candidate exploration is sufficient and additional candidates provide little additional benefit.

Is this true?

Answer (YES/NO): NO